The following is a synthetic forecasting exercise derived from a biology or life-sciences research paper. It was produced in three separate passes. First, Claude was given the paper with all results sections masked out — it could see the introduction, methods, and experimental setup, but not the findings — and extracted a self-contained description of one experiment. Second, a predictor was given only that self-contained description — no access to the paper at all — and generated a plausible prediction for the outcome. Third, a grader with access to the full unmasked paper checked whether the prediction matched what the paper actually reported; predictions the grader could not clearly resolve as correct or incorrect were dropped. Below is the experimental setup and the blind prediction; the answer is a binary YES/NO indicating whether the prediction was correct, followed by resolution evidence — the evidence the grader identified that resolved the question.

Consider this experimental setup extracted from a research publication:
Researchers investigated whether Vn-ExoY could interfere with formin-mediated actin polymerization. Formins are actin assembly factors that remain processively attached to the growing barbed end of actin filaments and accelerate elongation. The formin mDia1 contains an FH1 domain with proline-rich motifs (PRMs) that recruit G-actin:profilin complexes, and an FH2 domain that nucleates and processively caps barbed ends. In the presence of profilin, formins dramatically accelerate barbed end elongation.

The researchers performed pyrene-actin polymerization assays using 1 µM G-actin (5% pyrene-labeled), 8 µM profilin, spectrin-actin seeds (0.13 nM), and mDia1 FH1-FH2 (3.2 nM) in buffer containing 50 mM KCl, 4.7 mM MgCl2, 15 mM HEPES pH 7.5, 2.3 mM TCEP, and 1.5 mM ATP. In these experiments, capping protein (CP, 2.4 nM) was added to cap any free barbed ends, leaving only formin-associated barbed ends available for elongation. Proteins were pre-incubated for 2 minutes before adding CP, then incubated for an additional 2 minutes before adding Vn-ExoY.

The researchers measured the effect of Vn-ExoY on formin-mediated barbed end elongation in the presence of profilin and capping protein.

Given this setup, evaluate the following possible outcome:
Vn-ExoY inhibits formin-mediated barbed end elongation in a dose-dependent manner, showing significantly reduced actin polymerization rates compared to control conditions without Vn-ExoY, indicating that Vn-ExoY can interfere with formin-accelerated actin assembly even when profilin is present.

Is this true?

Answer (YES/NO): YES